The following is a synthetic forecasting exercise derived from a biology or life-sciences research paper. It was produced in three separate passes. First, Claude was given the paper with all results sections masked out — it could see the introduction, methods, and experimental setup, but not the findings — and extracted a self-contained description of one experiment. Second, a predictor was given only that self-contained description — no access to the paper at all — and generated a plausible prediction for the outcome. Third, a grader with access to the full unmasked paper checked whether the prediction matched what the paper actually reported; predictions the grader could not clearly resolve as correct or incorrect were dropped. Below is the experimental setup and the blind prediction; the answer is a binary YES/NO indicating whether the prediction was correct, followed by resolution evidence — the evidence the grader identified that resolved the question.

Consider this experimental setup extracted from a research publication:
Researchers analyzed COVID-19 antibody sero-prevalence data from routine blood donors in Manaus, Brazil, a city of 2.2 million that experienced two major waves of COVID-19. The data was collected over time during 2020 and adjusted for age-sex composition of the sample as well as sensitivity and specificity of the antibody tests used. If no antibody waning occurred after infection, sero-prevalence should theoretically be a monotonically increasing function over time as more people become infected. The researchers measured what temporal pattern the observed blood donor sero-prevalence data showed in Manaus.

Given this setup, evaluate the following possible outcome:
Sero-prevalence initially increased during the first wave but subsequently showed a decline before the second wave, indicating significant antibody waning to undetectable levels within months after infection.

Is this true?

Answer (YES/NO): NO